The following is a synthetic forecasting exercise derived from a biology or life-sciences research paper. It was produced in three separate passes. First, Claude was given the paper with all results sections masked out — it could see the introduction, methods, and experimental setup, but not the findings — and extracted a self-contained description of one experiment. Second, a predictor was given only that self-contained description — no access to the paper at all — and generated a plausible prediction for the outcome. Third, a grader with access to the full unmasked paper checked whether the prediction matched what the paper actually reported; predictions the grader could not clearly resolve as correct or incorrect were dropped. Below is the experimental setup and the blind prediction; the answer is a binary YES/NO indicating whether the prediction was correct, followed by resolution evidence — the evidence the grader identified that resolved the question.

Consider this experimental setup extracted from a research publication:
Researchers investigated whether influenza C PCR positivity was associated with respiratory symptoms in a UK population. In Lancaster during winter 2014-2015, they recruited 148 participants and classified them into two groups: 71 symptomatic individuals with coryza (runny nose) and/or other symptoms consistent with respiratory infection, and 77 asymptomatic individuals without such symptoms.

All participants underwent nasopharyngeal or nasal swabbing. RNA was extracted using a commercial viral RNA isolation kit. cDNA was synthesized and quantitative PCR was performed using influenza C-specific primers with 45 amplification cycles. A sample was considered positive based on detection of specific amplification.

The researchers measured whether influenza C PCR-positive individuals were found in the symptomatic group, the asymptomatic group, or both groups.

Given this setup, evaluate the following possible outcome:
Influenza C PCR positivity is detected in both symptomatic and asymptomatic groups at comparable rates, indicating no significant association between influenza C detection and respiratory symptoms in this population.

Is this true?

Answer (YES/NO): NO